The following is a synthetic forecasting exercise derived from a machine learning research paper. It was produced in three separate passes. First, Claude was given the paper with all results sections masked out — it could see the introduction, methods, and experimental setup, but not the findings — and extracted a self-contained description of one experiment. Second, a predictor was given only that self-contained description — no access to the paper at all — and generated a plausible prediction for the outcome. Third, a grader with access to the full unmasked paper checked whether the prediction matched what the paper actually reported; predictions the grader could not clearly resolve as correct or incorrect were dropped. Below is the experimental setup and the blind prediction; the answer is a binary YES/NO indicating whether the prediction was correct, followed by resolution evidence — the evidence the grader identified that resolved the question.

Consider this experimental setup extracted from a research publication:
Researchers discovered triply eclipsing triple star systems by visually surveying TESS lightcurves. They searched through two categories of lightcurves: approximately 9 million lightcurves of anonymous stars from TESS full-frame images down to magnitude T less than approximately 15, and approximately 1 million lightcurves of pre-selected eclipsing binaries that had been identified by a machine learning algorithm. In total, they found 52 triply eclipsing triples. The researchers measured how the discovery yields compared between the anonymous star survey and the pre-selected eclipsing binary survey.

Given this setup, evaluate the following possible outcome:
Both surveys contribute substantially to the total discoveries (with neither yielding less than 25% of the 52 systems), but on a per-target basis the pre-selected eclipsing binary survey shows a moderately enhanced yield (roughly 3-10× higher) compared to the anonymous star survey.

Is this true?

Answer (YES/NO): NO